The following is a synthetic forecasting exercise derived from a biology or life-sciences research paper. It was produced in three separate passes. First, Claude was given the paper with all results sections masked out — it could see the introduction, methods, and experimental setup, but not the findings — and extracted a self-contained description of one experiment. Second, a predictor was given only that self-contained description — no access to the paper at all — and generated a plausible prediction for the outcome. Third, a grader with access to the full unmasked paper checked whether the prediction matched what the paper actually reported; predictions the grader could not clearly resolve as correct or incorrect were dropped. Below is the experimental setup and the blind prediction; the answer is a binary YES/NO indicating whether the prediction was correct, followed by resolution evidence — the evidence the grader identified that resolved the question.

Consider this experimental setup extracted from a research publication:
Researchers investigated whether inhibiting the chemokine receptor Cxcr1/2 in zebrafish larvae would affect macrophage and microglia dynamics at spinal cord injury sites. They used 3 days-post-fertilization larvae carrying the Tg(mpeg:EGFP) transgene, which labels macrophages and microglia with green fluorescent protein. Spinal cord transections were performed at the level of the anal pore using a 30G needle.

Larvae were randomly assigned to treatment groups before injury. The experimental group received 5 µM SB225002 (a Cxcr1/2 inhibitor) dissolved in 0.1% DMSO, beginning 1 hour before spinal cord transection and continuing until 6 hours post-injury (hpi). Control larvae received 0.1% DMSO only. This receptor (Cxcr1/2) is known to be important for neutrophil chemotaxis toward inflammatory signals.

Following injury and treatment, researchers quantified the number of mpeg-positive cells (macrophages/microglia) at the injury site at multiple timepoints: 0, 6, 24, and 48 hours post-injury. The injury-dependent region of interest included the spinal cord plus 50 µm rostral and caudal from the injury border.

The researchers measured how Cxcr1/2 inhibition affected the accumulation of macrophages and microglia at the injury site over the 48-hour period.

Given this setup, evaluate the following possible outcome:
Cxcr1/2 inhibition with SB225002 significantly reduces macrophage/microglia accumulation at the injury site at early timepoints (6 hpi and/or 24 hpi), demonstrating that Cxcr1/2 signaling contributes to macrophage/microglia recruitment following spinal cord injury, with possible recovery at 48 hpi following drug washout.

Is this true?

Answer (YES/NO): YES